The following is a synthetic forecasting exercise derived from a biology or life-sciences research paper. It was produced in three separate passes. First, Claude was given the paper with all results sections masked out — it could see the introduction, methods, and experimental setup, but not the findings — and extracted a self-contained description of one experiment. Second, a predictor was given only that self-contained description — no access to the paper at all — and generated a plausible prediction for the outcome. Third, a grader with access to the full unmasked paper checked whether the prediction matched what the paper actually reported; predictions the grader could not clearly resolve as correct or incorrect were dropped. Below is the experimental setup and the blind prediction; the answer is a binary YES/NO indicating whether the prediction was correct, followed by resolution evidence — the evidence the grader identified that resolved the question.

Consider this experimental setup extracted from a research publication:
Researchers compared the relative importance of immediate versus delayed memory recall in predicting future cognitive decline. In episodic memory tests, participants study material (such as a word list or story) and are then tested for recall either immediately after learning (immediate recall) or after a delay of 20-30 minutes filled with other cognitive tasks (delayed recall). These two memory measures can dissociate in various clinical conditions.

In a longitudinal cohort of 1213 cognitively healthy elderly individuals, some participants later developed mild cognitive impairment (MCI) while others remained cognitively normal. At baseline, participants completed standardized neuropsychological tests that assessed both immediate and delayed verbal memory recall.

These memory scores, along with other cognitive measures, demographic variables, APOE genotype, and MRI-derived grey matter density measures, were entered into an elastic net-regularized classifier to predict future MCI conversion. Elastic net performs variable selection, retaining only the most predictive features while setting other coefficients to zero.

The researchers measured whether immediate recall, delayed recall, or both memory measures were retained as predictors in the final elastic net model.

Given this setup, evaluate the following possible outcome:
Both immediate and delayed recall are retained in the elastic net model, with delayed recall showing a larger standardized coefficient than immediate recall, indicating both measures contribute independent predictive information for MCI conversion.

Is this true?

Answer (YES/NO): NO